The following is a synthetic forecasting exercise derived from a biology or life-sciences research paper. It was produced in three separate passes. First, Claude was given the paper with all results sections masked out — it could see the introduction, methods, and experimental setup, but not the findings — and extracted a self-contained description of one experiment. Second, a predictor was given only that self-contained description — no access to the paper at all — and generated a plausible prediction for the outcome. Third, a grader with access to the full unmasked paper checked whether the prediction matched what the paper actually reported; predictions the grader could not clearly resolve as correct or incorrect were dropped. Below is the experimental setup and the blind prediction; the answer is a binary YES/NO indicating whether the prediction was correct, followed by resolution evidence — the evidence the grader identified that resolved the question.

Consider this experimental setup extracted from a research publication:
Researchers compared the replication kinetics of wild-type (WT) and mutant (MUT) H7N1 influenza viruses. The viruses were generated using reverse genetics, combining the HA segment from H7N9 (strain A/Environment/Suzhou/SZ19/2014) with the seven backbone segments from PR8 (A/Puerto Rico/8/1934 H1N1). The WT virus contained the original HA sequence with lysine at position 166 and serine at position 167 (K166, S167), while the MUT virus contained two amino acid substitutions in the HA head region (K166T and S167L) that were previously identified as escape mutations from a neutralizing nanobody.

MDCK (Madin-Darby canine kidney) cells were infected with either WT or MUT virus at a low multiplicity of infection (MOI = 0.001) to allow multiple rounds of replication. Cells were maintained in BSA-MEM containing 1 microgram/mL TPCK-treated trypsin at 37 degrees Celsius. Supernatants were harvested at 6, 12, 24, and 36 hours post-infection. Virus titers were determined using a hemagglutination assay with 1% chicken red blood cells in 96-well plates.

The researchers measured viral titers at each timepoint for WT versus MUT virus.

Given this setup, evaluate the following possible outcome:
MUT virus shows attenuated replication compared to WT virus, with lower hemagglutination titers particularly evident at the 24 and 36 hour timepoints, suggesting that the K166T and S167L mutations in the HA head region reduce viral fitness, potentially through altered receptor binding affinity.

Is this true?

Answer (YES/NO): YES